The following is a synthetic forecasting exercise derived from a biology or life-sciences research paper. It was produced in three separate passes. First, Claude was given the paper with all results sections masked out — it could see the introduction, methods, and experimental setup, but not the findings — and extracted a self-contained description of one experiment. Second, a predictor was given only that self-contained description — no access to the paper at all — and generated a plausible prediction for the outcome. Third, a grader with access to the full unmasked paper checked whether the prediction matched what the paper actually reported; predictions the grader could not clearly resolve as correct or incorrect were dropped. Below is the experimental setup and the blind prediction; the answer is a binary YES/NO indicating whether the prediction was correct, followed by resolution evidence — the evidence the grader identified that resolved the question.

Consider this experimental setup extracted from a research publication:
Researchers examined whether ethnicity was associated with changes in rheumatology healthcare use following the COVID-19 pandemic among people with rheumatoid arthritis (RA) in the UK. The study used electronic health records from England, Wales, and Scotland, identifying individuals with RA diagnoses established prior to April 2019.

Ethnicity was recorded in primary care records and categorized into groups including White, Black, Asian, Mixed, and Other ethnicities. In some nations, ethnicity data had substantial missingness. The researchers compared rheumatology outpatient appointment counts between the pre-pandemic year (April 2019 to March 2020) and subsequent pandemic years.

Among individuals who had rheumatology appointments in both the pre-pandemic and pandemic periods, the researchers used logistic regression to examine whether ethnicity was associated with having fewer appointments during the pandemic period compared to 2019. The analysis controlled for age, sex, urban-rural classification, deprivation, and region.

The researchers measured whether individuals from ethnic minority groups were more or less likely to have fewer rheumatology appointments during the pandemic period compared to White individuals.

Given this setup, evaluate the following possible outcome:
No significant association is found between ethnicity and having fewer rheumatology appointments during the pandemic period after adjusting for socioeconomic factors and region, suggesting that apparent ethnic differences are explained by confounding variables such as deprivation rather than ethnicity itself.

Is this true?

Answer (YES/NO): NO